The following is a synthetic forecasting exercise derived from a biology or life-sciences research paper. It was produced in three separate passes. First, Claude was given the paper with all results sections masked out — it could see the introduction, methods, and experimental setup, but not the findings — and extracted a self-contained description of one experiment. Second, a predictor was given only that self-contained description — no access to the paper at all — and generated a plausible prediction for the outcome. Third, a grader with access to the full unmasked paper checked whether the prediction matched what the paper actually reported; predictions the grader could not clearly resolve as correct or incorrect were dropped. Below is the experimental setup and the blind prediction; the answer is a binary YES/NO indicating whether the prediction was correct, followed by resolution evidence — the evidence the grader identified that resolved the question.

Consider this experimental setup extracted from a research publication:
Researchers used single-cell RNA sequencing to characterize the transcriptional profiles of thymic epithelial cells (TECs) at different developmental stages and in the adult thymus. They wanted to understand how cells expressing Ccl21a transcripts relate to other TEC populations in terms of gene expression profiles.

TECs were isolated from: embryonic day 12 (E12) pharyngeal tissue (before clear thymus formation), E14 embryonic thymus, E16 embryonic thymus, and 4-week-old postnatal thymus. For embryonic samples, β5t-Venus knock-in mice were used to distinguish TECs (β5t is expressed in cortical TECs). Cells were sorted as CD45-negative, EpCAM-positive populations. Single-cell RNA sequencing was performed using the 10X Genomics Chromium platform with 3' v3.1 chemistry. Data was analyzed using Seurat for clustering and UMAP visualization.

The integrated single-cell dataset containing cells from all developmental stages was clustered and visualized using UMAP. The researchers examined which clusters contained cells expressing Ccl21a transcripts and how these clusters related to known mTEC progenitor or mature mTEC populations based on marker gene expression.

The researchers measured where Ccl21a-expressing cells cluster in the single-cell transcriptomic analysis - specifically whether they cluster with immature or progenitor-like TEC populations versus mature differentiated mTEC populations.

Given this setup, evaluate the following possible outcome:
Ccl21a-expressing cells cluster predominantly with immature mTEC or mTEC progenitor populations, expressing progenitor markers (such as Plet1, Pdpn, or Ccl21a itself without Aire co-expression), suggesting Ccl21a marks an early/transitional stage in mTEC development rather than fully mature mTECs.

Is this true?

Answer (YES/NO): NO